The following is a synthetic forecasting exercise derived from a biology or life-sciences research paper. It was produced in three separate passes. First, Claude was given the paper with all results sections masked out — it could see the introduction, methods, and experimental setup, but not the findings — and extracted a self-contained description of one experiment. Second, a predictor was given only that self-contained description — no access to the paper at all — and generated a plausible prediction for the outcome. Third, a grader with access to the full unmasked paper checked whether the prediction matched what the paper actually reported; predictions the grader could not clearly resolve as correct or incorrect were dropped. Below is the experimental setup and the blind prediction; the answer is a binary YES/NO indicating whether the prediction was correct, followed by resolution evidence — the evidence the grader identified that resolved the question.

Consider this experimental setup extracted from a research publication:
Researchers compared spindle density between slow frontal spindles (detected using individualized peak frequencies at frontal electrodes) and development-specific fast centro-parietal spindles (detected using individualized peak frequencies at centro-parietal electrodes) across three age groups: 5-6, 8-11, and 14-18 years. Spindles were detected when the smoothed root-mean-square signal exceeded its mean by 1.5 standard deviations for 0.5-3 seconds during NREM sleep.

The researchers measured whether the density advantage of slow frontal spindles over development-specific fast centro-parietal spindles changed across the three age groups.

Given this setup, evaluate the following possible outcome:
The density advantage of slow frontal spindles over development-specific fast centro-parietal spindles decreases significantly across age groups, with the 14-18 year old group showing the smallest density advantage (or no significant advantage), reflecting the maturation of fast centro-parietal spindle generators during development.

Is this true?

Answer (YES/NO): YES